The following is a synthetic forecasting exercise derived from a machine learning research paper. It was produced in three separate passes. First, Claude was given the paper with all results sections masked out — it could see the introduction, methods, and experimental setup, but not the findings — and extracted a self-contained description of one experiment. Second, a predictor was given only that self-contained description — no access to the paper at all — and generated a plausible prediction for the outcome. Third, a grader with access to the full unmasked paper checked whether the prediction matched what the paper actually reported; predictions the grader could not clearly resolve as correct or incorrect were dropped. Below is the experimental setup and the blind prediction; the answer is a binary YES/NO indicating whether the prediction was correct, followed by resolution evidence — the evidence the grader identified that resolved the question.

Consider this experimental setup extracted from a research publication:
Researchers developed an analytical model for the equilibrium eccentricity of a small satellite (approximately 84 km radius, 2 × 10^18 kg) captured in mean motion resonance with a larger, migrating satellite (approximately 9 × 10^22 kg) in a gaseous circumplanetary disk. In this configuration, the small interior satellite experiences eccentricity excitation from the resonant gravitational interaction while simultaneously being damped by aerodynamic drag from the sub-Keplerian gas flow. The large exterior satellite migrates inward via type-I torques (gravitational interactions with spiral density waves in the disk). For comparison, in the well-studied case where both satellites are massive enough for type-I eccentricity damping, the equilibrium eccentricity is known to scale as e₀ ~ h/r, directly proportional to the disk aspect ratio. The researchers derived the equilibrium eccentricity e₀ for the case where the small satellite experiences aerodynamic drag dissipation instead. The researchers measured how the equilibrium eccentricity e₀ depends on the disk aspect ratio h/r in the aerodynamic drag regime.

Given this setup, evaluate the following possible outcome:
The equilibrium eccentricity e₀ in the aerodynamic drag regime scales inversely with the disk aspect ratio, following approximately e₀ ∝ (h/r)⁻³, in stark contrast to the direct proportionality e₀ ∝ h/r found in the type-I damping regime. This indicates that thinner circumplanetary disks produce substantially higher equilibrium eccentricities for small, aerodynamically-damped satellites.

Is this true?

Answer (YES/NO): NO